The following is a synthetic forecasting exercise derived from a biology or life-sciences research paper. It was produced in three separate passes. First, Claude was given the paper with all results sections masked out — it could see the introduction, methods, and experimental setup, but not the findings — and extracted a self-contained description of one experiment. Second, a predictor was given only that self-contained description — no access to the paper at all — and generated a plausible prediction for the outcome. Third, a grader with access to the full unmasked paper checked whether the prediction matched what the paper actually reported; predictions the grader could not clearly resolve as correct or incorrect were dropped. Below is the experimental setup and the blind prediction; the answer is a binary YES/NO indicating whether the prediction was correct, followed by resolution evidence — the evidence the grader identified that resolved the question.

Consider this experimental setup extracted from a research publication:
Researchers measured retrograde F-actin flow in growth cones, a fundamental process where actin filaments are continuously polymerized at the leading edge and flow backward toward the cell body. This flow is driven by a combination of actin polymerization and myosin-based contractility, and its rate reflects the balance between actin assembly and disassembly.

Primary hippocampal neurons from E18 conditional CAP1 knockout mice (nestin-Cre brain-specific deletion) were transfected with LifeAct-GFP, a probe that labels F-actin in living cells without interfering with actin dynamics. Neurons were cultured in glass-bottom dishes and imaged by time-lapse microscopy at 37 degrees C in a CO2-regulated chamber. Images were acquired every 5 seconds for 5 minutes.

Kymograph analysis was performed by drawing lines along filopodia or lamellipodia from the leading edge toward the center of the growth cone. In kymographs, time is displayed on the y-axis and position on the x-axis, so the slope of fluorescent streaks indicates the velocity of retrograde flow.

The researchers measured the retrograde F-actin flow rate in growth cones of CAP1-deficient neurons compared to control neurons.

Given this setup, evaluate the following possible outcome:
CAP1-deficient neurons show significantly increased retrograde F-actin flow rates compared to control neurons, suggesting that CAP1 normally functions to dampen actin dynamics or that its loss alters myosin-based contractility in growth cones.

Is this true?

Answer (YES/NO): NO